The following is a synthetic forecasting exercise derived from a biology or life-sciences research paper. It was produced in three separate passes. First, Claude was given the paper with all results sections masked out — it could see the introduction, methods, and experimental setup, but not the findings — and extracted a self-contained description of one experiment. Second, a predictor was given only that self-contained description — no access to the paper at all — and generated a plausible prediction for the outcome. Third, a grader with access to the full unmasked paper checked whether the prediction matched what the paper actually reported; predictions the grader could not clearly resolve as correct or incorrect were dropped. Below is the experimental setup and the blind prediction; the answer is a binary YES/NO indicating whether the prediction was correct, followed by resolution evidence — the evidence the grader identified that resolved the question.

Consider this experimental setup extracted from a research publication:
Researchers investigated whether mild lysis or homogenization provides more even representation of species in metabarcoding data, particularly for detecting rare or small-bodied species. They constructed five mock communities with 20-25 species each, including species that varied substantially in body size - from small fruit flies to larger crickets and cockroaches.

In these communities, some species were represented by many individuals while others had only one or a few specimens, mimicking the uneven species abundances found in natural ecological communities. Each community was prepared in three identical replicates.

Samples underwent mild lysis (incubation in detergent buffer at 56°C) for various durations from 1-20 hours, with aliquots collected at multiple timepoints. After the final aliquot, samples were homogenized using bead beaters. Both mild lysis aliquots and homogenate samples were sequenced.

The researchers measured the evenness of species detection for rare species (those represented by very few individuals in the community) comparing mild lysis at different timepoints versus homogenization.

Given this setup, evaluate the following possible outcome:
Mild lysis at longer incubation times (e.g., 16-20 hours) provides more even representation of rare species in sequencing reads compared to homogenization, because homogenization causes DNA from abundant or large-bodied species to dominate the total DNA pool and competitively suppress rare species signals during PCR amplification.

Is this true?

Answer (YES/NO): NO